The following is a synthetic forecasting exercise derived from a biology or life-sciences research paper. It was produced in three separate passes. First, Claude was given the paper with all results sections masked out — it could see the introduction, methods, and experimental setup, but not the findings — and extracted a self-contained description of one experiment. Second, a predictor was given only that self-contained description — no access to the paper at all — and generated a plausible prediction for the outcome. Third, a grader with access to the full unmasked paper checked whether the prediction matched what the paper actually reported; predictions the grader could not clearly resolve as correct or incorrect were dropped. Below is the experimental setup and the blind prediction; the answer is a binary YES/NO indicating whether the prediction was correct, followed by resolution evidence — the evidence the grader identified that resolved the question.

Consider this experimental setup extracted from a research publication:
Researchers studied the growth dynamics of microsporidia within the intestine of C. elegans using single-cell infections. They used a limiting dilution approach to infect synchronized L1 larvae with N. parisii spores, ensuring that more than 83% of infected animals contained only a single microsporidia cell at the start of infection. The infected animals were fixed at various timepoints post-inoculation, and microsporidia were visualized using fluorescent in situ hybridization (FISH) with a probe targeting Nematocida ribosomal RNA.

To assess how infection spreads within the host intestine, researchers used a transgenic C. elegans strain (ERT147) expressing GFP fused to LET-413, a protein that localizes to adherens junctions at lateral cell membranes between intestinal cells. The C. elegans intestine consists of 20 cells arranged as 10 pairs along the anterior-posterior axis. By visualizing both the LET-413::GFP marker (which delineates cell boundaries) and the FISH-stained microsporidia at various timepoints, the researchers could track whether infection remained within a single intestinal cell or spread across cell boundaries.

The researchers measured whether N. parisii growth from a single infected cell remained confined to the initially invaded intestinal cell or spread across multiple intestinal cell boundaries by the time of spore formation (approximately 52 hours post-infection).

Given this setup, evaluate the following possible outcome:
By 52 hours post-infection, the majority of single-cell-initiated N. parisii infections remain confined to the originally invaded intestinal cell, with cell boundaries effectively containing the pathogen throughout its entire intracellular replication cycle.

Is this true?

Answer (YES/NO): NO